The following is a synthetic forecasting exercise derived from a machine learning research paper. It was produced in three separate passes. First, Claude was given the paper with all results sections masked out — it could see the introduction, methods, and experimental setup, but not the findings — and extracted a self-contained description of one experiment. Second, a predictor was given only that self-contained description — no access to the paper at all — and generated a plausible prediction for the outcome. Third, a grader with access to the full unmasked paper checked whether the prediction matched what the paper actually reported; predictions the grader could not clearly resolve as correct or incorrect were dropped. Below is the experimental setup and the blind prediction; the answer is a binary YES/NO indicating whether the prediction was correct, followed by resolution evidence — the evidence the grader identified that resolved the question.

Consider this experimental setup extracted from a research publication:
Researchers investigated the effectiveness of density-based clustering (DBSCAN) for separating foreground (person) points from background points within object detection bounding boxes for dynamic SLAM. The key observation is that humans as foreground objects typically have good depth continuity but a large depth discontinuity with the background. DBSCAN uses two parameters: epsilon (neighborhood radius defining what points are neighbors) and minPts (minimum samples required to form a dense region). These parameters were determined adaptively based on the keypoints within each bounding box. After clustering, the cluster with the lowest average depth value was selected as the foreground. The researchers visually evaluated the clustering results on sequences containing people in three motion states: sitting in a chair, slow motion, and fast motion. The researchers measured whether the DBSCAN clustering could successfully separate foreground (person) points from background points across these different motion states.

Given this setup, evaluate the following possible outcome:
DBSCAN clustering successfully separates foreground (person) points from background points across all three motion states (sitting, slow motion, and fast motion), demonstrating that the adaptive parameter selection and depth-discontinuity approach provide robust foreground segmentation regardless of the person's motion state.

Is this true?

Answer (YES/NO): YES